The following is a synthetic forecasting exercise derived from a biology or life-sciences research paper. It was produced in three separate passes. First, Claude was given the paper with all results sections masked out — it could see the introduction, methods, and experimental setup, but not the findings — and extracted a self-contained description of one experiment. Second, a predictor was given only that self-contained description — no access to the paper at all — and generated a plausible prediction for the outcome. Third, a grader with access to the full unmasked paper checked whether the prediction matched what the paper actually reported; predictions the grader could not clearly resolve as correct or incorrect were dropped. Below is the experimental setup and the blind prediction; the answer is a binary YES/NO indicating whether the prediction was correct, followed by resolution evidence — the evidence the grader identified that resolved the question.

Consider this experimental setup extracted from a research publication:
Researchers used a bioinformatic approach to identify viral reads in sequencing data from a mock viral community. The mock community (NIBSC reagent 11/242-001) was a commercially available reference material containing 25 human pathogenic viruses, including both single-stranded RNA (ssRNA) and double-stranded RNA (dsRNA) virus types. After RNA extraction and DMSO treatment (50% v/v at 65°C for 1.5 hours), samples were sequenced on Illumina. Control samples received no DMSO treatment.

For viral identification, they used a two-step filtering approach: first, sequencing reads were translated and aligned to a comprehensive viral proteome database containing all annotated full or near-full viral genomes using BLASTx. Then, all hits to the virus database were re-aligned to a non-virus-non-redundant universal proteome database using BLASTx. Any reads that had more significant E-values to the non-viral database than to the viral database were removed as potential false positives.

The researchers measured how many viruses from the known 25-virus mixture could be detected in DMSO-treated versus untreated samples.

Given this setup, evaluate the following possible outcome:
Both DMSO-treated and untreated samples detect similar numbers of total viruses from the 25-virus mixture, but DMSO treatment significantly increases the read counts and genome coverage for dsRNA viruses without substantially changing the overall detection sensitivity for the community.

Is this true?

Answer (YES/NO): NO